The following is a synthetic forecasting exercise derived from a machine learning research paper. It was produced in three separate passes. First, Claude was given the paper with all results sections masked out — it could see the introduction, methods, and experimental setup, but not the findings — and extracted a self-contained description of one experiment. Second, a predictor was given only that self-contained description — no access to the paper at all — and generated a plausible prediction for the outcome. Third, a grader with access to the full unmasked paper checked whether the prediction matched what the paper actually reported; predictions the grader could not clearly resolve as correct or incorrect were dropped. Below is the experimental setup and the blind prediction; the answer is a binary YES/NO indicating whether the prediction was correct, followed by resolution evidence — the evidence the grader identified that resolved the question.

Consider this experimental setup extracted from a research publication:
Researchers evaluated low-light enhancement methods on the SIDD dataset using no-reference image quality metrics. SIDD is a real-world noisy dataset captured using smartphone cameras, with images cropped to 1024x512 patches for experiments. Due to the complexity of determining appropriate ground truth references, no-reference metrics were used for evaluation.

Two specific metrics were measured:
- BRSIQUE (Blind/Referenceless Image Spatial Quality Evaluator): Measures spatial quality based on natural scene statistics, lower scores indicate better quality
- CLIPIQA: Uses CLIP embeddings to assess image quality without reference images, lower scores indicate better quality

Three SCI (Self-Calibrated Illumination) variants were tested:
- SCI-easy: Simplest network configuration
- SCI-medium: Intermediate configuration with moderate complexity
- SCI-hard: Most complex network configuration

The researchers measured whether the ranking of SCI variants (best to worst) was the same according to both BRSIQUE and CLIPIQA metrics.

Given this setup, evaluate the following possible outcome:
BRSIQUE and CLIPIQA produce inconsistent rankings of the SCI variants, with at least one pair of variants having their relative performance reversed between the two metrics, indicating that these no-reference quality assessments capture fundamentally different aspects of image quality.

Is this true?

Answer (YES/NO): YES